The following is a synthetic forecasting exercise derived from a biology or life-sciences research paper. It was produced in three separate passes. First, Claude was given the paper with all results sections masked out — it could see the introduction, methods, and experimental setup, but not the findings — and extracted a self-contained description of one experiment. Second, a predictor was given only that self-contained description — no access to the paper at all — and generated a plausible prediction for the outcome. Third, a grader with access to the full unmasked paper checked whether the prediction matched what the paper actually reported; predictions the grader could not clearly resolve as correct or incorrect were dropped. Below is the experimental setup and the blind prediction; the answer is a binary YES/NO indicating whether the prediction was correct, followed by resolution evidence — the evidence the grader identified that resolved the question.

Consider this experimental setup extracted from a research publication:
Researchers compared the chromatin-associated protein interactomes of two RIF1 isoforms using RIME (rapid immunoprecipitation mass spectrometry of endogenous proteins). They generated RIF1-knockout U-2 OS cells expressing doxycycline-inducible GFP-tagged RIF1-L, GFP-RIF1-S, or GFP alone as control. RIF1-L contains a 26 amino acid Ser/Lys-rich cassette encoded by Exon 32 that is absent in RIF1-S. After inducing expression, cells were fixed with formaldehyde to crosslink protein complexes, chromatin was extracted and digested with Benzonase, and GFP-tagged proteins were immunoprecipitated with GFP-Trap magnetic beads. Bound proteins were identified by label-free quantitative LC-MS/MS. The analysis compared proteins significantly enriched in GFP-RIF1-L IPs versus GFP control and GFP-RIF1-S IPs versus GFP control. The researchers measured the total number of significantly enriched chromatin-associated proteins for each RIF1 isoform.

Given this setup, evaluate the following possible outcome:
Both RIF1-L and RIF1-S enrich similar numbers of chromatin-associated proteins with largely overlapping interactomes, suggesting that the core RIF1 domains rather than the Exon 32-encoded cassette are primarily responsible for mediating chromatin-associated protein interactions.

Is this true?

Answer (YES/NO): NO